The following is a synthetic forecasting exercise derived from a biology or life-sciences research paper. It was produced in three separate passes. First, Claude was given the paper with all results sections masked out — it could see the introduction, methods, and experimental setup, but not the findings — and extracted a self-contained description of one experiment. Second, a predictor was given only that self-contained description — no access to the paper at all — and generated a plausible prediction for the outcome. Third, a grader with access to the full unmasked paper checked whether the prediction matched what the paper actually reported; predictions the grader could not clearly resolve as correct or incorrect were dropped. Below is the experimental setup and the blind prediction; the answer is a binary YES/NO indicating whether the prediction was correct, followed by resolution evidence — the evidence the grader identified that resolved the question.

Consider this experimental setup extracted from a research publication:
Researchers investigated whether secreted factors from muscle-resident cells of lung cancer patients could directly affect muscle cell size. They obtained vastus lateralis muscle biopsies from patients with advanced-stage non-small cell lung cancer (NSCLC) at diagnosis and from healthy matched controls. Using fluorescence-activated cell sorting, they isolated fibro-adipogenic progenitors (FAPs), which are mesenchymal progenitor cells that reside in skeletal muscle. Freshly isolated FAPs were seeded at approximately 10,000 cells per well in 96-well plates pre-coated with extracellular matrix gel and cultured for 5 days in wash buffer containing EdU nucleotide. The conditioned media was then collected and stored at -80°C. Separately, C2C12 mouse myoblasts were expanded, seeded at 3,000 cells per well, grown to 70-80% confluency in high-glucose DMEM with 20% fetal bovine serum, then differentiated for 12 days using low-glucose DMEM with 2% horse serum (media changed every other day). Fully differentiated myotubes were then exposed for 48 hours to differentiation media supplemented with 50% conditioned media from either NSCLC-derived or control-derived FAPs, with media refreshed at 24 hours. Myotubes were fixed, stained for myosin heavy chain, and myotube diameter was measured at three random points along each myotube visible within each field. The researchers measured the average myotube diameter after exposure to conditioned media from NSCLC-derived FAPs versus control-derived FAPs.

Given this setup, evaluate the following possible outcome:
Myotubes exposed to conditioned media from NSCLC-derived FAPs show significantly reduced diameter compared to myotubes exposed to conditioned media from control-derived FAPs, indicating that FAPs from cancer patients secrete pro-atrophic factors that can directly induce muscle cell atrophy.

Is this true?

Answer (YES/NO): YES